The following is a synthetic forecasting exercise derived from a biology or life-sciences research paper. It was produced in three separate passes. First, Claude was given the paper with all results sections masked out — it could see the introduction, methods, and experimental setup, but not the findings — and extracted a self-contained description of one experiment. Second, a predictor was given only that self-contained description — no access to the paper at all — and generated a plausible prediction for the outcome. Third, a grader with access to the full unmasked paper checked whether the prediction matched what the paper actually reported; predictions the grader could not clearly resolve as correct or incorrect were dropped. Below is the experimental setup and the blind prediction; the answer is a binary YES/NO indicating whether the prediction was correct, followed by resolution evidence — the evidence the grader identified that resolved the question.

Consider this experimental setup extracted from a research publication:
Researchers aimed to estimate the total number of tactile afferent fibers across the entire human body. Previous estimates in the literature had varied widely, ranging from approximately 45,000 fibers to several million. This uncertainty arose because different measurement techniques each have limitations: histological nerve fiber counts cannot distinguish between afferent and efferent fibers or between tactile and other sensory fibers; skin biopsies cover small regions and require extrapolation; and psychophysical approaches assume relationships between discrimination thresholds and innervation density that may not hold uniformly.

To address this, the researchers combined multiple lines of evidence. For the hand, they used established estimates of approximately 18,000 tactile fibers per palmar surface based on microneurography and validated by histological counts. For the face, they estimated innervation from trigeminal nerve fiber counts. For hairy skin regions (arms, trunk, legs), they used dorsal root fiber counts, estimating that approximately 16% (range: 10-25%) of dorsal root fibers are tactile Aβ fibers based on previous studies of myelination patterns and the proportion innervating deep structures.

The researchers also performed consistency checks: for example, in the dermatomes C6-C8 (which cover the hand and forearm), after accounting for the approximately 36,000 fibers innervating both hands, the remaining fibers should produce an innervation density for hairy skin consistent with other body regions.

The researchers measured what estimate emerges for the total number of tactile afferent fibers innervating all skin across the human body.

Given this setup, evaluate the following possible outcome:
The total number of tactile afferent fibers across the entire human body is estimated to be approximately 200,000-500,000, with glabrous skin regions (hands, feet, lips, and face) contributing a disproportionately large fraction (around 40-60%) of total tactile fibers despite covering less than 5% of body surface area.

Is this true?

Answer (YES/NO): NO